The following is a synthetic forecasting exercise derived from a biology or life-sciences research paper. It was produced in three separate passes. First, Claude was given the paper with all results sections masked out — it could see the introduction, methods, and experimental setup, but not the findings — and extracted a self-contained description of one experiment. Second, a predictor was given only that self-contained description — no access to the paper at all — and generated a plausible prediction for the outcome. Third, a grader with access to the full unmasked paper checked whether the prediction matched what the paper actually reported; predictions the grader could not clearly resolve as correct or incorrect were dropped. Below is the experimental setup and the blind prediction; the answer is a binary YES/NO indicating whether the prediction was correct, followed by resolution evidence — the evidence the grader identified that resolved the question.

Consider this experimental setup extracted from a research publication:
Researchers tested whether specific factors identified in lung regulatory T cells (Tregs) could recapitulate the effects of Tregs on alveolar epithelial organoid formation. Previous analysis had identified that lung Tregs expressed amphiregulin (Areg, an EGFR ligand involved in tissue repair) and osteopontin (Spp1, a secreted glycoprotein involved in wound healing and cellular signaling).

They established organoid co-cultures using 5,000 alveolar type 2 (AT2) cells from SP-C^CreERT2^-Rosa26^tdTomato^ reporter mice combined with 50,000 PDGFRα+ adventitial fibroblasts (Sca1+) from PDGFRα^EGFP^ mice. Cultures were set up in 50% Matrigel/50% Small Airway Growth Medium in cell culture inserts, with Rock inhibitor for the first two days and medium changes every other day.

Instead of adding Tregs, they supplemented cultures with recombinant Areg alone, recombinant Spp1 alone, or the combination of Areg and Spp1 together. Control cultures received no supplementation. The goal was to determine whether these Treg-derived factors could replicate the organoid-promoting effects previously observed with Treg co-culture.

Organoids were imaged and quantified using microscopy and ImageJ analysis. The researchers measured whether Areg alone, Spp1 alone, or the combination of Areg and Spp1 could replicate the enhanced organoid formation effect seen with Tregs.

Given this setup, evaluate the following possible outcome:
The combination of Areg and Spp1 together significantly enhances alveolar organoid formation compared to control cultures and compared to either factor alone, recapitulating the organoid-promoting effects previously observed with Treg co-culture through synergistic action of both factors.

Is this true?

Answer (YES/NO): YES